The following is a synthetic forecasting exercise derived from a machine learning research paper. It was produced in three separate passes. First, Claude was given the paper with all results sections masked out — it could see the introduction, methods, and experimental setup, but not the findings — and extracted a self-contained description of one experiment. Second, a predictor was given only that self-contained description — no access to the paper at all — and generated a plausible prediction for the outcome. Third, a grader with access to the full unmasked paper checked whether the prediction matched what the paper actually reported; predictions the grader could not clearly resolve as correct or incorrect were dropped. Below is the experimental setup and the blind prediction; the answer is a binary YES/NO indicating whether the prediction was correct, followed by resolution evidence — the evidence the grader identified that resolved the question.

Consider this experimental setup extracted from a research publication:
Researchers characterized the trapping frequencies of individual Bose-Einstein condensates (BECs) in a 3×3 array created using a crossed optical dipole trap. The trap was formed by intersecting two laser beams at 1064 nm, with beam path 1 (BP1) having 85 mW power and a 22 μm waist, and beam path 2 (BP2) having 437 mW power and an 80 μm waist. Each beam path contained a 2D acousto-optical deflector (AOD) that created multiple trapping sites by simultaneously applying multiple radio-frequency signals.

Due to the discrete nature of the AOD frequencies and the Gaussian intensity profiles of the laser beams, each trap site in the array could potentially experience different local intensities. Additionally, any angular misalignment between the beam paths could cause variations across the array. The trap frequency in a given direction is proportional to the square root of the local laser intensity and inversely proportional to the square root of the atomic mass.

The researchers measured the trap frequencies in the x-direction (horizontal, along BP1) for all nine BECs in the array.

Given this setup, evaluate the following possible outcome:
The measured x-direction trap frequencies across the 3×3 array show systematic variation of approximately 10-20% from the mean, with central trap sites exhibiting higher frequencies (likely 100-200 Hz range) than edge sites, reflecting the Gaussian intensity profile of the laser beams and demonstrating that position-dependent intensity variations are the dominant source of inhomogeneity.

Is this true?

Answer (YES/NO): NO